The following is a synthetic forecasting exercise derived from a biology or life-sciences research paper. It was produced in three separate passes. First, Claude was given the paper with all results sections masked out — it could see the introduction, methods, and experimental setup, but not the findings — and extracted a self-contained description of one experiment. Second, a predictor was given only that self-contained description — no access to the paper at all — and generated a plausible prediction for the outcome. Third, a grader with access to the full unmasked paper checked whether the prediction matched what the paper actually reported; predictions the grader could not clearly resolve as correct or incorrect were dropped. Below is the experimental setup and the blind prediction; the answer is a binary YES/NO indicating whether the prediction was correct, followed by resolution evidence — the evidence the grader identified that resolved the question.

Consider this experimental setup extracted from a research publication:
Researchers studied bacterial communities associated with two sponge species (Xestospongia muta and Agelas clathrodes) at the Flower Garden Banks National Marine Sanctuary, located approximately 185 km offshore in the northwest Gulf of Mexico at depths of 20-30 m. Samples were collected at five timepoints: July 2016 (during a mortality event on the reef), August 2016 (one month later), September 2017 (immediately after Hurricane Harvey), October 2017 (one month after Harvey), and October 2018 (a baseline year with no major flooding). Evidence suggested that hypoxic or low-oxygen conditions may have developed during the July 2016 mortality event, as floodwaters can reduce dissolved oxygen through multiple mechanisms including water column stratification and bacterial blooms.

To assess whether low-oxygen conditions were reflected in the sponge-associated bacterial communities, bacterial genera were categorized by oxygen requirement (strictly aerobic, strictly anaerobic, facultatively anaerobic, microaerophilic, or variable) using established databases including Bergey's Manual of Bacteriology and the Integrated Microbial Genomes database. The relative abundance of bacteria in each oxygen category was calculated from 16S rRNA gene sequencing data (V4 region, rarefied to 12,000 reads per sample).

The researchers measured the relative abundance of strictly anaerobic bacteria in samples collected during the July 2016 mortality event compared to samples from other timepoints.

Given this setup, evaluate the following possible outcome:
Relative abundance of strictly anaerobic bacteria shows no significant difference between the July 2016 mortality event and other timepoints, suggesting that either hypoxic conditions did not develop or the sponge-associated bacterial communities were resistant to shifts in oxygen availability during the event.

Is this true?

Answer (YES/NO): NO